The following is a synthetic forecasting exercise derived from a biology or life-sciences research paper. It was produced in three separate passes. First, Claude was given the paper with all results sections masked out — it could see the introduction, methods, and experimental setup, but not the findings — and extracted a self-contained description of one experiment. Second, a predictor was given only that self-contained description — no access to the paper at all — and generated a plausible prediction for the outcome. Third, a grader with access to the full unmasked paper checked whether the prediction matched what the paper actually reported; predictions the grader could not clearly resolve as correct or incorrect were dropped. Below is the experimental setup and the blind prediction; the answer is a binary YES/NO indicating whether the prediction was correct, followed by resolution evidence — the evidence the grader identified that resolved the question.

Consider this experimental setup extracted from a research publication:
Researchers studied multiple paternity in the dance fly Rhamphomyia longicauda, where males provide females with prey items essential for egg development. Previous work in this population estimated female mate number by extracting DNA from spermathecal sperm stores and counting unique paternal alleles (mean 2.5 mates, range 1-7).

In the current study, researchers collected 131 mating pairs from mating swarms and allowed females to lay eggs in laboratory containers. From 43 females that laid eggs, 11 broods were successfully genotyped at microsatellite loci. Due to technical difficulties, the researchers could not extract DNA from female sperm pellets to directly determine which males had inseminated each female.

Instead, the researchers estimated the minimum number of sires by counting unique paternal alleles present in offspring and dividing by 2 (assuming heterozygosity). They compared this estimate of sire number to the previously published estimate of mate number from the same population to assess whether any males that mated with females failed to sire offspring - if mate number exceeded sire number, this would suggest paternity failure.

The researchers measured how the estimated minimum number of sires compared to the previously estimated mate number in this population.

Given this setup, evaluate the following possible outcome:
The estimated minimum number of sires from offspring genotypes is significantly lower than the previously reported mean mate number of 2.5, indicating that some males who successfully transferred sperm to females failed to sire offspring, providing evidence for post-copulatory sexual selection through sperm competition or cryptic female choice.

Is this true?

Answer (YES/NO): NO